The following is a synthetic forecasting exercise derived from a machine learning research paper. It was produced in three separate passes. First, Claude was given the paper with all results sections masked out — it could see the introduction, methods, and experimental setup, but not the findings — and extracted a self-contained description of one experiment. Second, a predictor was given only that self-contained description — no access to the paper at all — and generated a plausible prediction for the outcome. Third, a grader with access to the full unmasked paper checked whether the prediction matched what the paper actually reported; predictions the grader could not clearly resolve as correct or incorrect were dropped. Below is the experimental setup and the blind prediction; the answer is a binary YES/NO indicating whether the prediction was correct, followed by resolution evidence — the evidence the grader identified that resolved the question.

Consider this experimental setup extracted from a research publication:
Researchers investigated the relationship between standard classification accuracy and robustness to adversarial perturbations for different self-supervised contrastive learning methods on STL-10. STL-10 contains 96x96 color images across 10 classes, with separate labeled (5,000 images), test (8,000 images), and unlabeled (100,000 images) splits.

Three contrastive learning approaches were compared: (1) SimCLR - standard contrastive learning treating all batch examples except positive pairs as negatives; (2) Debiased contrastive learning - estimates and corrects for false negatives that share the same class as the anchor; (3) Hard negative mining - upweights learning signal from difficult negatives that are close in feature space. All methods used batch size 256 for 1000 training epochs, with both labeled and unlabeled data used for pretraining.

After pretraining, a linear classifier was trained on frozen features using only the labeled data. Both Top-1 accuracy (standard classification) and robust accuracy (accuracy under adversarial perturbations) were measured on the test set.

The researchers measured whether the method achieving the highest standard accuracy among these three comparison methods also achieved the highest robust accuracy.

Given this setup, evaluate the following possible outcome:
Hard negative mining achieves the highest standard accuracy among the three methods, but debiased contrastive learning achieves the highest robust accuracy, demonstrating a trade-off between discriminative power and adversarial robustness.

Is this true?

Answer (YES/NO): NO